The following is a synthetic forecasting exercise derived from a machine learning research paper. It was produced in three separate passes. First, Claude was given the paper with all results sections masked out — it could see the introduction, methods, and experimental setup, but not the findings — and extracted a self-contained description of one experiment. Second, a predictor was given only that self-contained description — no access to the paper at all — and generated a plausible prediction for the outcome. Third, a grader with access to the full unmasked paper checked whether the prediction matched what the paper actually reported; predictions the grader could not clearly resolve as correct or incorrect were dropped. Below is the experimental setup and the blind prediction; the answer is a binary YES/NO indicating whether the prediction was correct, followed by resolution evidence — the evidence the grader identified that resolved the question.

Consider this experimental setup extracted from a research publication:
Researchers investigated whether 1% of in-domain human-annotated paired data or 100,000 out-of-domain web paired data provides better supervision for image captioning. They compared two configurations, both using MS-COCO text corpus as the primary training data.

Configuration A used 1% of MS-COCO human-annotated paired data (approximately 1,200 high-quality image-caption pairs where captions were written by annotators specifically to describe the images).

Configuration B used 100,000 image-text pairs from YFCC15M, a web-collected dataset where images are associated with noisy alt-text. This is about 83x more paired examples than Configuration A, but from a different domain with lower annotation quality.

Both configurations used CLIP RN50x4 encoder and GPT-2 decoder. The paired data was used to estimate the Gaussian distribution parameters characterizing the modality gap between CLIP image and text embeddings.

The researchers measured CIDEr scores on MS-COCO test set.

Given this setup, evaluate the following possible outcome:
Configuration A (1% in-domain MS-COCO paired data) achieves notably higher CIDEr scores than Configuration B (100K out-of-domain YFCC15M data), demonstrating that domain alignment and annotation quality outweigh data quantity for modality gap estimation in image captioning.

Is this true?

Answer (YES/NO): YES